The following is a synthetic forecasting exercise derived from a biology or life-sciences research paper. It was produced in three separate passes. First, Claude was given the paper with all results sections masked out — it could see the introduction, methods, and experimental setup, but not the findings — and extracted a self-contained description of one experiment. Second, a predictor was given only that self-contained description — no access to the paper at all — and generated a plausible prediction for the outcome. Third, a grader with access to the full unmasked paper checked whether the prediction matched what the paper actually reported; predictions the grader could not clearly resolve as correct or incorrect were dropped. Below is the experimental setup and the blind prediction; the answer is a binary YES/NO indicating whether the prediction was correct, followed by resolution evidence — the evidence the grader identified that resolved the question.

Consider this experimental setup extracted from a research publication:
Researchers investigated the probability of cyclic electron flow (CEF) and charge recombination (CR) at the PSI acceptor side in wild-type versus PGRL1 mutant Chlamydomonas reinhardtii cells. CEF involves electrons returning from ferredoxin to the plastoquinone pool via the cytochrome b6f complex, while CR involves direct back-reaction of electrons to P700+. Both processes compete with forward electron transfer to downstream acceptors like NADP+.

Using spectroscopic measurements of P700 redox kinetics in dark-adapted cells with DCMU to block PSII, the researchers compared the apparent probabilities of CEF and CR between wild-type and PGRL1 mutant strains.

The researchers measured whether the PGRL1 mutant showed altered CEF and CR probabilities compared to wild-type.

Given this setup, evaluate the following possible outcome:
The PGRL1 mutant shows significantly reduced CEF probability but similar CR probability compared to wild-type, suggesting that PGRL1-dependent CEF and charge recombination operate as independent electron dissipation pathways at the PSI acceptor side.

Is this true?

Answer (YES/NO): NO